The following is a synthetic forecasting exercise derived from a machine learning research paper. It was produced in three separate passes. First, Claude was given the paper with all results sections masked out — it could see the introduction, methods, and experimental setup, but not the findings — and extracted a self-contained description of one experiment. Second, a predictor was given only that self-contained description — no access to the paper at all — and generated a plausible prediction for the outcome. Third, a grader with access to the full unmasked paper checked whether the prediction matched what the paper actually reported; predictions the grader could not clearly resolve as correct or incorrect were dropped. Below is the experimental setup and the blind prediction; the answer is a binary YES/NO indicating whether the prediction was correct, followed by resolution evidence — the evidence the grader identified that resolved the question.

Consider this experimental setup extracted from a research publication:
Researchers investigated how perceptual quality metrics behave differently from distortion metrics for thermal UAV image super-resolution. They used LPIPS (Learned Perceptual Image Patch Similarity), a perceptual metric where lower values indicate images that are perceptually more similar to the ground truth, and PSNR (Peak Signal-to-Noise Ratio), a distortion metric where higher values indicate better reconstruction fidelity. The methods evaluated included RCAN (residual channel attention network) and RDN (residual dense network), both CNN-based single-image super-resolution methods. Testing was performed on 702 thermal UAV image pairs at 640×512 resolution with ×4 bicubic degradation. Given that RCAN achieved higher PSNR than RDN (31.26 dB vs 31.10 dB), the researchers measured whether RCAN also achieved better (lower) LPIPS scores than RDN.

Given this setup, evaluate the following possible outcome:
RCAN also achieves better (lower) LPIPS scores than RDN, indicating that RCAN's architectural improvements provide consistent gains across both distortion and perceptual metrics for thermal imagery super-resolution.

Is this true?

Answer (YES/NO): NO